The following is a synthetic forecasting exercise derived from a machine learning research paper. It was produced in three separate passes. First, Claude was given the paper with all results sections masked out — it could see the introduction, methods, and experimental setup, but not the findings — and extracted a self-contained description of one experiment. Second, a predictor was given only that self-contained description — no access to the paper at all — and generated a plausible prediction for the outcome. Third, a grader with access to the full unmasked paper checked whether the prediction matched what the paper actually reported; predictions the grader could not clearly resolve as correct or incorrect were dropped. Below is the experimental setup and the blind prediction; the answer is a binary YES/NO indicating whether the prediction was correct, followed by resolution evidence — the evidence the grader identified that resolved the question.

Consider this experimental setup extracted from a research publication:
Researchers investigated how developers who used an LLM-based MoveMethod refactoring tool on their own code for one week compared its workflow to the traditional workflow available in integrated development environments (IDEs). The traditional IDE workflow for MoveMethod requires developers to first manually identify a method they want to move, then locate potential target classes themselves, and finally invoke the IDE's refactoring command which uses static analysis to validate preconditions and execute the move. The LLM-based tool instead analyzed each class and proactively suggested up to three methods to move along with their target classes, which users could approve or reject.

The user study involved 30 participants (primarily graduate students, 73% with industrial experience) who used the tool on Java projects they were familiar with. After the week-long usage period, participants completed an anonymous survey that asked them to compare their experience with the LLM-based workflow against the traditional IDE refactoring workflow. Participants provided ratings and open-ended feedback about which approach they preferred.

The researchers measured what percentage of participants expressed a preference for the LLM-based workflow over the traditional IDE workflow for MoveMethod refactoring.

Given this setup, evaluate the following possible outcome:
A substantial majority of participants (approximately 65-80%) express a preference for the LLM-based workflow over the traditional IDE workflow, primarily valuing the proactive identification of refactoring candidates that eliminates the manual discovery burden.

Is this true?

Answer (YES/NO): YES